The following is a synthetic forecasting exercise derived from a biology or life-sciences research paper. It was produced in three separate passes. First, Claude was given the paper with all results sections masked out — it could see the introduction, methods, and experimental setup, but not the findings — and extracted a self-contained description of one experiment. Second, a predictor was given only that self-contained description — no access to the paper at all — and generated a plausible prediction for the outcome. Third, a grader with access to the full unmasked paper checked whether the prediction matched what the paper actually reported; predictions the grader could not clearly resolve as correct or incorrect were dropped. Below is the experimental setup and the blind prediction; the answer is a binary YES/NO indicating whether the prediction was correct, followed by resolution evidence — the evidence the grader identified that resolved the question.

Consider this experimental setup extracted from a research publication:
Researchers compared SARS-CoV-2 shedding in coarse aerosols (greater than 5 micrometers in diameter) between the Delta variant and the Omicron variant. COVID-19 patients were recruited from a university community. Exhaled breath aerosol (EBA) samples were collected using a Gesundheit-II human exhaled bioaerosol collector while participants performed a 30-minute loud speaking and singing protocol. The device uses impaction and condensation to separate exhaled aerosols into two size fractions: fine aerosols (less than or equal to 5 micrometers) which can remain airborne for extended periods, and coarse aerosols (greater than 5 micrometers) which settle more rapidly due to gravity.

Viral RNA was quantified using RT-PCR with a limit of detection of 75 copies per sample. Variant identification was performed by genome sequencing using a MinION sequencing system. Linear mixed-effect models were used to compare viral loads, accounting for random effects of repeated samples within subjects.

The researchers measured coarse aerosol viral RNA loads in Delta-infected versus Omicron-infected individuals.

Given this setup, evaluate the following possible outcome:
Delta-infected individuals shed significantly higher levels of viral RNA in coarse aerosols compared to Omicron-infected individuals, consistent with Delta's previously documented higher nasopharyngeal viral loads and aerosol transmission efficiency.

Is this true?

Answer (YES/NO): NO